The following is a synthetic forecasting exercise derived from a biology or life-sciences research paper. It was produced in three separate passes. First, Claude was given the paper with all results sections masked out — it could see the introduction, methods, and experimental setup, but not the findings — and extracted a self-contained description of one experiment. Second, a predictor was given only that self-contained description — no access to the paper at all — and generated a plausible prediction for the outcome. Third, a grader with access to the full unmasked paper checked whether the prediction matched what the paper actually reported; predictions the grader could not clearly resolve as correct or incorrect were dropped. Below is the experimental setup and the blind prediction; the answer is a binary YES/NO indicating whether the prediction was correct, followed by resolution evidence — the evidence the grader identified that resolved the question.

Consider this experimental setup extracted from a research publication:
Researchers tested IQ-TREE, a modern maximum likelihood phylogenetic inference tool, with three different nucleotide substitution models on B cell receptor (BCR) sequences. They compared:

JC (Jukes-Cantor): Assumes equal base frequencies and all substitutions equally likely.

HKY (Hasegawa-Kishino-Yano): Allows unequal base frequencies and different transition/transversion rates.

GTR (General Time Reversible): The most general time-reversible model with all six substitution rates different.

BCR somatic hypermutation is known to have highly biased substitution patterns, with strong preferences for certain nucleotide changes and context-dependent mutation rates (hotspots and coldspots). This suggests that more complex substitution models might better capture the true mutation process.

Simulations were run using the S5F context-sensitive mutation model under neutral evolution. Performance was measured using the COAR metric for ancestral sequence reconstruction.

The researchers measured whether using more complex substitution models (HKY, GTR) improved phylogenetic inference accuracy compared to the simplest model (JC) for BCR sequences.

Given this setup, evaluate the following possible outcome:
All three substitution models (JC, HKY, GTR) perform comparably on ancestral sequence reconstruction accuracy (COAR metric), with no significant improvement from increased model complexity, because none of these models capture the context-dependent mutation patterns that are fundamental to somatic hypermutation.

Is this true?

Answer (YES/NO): YES